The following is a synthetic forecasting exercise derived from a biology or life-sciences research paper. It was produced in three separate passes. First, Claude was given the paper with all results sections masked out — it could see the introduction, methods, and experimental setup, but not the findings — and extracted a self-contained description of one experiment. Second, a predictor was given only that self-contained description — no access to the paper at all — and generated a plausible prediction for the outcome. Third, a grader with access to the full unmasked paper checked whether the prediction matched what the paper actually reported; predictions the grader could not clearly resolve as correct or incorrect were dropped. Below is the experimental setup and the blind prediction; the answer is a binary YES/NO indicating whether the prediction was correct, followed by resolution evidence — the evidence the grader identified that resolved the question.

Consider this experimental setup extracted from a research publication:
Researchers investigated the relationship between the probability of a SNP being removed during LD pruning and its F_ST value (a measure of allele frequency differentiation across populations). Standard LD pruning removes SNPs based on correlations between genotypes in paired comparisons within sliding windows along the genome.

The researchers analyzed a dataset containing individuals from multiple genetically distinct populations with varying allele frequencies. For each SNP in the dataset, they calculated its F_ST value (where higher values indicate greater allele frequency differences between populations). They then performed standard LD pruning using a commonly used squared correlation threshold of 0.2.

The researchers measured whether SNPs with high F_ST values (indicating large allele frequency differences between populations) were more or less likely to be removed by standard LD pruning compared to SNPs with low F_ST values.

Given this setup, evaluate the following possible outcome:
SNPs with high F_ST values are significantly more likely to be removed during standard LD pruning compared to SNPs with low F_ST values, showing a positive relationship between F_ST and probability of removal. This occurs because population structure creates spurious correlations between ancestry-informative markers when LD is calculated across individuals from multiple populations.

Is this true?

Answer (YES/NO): YES